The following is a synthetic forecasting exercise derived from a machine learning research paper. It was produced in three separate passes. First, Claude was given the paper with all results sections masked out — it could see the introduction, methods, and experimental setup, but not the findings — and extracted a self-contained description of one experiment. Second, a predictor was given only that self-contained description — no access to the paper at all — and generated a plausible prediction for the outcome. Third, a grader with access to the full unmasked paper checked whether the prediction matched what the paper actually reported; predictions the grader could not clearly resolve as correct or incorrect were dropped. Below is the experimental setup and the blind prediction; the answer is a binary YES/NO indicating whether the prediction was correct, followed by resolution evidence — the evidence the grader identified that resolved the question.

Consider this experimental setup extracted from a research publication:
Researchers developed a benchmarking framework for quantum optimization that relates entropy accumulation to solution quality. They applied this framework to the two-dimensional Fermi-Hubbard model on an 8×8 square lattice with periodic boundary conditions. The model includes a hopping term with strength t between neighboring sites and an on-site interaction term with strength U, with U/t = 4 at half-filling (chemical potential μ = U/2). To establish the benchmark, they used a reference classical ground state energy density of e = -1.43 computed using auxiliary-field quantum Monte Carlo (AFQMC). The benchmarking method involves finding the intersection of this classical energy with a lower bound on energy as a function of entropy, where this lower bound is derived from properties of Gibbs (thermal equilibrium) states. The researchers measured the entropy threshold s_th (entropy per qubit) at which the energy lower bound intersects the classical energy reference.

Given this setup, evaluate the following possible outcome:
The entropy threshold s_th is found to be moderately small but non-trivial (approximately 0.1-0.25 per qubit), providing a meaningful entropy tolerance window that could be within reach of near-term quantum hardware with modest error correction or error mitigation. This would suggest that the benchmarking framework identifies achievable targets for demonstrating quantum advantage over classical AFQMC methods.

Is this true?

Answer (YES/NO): NO